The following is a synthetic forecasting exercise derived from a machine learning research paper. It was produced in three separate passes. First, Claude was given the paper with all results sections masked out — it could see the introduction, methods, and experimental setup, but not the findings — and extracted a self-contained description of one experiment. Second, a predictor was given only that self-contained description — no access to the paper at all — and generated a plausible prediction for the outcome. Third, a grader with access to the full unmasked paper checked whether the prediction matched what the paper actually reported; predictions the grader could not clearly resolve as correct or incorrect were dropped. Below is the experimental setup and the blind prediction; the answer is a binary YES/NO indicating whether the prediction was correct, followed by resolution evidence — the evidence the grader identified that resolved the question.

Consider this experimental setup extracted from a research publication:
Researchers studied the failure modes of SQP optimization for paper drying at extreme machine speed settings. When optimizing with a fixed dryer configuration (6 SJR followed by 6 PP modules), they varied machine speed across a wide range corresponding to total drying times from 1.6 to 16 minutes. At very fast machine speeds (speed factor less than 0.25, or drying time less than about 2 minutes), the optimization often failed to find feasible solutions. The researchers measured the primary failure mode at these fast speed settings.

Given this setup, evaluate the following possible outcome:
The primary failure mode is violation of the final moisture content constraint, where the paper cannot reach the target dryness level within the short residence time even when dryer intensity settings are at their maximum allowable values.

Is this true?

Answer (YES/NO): YES